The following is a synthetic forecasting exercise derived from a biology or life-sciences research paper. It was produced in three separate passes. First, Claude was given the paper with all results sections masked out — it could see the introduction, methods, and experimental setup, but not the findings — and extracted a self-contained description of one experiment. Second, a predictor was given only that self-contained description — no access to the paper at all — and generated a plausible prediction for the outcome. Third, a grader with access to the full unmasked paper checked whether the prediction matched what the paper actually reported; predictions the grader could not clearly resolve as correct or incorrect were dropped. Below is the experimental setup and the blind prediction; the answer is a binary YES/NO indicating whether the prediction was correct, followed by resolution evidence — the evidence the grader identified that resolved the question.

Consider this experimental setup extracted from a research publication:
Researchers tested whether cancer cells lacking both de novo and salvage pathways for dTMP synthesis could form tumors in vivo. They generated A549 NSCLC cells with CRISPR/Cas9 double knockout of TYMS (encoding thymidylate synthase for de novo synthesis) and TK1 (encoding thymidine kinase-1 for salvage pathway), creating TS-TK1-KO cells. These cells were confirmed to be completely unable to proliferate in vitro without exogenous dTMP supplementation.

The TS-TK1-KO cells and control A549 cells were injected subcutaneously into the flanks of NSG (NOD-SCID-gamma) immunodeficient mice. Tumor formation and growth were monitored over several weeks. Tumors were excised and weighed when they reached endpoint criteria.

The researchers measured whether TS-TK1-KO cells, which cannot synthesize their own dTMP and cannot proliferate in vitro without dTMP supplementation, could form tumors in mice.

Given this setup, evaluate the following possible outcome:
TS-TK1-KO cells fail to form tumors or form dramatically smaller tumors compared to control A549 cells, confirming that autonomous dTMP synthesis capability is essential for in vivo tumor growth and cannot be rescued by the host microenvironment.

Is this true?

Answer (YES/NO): NO